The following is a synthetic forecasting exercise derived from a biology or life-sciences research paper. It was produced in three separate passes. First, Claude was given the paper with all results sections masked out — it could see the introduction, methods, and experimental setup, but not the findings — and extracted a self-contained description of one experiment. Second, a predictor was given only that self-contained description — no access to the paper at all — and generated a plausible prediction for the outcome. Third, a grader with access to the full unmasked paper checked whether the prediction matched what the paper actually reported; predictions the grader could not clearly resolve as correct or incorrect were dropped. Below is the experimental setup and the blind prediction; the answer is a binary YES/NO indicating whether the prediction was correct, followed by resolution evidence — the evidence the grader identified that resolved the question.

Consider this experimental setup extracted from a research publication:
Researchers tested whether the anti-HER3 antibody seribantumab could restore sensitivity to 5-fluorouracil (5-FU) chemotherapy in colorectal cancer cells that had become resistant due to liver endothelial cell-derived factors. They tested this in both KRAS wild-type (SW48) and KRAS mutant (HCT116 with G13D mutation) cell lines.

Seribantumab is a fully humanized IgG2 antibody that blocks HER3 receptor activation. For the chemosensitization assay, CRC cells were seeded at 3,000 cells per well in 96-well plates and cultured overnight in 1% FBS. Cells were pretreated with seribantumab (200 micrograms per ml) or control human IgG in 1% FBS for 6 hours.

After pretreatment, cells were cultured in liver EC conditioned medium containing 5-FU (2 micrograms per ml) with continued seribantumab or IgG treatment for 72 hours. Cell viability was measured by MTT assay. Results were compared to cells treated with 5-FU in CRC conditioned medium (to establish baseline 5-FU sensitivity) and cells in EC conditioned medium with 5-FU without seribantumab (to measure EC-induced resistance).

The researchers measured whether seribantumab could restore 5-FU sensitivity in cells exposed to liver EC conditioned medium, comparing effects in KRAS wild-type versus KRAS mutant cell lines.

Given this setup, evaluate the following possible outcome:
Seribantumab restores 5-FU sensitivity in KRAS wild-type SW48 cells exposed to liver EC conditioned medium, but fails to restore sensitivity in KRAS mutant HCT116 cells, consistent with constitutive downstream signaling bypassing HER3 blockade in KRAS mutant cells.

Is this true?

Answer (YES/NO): NO